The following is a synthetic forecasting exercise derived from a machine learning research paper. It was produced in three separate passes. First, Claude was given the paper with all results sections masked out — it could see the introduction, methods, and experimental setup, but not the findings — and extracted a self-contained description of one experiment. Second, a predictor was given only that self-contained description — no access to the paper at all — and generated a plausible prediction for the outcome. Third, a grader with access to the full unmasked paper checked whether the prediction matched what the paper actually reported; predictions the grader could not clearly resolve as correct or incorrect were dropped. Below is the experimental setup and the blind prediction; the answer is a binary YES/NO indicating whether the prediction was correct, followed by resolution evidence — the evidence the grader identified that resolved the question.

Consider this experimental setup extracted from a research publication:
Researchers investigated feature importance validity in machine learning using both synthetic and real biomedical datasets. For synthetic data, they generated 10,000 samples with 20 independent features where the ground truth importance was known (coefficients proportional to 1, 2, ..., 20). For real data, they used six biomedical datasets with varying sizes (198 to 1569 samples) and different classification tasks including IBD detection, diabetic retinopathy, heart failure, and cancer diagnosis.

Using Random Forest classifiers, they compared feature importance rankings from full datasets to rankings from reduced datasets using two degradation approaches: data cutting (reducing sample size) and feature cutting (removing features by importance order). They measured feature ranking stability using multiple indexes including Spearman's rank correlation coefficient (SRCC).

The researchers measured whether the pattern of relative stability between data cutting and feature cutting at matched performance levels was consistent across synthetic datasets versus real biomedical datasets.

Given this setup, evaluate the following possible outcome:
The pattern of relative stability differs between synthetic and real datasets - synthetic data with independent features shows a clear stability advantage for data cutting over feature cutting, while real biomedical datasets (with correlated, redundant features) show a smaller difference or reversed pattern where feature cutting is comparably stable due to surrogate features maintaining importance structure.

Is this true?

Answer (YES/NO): NO